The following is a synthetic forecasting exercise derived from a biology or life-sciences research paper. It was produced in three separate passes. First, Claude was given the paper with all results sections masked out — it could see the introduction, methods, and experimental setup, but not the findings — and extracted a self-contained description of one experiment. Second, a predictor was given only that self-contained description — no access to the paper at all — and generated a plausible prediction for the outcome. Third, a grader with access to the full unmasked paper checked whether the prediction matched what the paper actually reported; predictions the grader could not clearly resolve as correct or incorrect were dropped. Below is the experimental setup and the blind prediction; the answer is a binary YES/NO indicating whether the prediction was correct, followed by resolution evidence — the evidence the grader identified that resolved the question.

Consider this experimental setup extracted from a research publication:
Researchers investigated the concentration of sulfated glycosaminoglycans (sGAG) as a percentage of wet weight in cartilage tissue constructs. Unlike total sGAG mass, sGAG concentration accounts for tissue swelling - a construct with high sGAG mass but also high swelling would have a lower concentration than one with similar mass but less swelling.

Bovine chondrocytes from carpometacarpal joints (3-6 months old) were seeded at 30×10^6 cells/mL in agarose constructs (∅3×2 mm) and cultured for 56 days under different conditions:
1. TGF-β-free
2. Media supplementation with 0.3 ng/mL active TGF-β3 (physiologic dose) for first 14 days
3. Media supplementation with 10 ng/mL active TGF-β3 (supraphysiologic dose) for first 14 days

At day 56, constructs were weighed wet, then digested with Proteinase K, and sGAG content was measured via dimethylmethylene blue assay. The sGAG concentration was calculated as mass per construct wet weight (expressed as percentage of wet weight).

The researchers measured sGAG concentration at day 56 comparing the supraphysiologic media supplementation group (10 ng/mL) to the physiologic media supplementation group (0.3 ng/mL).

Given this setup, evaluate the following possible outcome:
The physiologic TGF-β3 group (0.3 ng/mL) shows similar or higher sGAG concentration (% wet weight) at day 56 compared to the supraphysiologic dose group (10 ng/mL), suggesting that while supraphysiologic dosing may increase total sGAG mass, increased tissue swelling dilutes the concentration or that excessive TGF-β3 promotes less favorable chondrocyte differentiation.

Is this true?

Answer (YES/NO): YES